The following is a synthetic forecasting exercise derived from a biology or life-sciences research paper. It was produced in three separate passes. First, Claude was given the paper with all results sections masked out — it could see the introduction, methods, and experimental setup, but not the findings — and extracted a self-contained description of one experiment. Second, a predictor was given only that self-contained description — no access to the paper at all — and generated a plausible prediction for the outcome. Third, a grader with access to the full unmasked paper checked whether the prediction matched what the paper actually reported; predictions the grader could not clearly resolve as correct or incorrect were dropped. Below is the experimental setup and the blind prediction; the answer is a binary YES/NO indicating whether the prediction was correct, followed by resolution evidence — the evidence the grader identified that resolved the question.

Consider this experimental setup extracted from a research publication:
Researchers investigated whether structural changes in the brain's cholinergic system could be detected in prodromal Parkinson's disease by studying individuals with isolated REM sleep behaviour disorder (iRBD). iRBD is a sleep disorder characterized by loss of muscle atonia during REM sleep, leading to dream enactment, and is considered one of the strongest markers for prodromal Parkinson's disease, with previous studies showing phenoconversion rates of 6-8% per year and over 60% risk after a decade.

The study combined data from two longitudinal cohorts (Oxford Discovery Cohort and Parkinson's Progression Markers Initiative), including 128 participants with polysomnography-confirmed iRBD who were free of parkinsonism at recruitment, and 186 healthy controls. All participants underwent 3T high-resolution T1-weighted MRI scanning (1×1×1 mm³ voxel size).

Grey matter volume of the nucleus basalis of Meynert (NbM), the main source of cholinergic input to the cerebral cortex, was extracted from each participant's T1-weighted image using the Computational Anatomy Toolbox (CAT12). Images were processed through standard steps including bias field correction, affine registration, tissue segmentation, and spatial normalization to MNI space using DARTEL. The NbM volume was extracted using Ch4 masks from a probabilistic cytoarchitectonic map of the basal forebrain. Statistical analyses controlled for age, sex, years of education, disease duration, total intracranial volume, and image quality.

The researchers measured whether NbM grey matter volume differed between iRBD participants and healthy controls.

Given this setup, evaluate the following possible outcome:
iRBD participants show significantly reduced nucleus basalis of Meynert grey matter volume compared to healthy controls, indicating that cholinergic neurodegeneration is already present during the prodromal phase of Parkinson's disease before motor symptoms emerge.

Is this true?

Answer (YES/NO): YES